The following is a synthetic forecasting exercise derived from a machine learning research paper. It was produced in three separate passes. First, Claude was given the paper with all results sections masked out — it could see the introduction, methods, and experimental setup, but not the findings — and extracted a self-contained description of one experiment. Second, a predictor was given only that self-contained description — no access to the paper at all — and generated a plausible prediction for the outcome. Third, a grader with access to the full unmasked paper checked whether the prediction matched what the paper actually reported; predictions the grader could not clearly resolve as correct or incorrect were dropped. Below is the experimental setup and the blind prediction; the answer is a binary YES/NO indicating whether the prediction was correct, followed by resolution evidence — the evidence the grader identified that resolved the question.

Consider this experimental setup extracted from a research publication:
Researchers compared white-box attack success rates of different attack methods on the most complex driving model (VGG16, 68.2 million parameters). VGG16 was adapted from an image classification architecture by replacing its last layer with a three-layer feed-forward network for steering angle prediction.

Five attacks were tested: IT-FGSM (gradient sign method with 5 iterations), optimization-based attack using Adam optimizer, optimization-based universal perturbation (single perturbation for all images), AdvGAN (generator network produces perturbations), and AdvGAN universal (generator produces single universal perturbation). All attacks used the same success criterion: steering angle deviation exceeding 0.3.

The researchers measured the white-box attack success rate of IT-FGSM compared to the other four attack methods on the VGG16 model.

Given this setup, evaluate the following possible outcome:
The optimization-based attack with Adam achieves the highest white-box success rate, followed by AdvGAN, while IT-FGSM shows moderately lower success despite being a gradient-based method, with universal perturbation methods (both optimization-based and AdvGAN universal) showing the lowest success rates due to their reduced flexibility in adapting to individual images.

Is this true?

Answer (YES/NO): NO